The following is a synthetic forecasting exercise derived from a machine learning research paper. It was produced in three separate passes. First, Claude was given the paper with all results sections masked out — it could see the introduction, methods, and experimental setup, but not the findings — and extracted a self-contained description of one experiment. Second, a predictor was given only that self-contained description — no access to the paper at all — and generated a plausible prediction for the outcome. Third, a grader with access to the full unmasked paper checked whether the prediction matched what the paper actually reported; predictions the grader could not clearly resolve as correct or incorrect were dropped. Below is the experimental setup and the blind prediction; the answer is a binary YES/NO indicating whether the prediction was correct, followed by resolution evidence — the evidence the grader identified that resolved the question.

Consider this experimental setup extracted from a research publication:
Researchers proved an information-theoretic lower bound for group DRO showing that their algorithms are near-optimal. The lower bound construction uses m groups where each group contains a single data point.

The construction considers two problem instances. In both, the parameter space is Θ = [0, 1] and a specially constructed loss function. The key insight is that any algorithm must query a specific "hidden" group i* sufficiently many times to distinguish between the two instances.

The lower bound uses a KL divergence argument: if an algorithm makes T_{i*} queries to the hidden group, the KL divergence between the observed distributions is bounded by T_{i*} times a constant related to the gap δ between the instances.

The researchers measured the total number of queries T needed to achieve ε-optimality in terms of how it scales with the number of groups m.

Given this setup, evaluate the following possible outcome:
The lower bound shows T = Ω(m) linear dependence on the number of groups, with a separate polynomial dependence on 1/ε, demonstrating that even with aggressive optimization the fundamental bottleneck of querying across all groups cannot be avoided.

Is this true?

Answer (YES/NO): YES